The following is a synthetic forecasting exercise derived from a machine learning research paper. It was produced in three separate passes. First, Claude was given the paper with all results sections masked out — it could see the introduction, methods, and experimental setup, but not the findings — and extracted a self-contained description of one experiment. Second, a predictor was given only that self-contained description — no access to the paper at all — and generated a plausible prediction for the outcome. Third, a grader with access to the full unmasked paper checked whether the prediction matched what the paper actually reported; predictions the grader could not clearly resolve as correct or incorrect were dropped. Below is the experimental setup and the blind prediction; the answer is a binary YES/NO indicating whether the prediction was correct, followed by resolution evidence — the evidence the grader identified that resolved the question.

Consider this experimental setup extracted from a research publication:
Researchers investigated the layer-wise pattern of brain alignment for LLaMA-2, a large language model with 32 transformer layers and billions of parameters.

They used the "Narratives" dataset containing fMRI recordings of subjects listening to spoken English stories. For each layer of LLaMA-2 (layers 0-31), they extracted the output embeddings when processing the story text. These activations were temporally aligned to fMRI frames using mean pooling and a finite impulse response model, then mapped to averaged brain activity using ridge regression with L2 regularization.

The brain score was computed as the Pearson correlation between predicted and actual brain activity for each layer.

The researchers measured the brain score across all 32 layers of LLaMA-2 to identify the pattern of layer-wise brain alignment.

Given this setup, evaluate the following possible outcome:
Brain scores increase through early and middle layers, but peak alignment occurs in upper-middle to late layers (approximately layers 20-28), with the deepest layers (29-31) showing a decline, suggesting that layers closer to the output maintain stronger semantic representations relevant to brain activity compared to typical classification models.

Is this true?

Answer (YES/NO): NO